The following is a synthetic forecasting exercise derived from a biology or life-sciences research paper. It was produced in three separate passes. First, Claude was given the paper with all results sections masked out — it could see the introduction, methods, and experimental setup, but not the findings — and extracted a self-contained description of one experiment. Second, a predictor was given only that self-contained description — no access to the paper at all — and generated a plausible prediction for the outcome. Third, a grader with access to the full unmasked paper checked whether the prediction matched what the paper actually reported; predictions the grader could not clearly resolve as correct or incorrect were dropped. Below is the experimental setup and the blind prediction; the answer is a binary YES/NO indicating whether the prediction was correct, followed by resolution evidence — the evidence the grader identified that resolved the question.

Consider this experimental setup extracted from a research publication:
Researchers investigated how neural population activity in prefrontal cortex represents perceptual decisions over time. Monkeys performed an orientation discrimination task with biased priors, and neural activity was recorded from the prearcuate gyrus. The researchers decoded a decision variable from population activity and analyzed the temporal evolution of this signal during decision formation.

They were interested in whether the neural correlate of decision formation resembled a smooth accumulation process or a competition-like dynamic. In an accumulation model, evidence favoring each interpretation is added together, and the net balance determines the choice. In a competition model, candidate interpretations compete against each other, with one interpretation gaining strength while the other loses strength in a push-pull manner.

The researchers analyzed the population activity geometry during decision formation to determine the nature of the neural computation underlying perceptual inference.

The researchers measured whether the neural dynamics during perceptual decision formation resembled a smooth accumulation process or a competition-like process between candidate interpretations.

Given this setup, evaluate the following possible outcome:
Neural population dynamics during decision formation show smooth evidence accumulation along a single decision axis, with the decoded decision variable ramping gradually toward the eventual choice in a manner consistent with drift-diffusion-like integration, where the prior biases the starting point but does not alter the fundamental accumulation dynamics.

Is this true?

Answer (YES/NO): NO